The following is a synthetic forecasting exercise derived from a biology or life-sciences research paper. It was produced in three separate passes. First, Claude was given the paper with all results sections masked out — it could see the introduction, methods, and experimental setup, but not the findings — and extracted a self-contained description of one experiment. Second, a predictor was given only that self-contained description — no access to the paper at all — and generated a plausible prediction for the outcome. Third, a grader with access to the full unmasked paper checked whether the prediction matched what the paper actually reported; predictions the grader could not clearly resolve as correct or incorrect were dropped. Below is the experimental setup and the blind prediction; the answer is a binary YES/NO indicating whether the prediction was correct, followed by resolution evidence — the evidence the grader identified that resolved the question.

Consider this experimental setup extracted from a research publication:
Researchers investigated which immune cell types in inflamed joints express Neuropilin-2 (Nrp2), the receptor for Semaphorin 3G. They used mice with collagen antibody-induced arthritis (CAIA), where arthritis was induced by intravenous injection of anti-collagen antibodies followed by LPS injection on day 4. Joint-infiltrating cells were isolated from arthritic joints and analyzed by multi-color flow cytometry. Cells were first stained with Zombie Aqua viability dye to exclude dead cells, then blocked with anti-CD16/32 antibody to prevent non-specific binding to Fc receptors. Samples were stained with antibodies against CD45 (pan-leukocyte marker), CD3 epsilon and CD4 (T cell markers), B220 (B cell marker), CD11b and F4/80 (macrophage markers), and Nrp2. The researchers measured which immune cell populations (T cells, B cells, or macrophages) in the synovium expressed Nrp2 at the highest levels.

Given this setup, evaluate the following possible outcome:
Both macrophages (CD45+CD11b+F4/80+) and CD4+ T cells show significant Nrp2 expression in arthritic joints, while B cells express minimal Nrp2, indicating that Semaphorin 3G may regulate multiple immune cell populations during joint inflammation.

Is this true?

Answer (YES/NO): NO